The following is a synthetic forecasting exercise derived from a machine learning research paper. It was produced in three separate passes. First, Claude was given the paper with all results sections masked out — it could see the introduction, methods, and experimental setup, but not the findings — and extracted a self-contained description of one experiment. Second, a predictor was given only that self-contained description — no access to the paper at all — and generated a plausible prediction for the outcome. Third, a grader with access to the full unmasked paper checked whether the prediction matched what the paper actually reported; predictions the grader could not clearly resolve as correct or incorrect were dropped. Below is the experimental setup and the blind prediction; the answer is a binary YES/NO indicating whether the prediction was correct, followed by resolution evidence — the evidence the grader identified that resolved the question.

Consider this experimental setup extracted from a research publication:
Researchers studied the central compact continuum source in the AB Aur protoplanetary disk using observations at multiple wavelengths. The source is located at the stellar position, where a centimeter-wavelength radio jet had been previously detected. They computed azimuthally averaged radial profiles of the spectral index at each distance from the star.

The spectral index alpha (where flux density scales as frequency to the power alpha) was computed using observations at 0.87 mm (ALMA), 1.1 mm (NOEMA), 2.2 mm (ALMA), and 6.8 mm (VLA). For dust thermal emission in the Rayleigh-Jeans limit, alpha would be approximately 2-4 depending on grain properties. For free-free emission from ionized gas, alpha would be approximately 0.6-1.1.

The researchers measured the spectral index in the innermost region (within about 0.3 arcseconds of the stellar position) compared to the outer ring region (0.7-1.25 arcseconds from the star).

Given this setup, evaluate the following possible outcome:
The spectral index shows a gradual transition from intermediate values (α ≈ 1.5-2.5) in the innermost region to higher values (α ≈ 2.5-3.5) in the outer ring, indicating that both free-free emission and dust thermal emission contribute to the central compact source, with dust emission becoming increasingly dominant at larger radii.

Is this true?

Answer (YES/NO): NO